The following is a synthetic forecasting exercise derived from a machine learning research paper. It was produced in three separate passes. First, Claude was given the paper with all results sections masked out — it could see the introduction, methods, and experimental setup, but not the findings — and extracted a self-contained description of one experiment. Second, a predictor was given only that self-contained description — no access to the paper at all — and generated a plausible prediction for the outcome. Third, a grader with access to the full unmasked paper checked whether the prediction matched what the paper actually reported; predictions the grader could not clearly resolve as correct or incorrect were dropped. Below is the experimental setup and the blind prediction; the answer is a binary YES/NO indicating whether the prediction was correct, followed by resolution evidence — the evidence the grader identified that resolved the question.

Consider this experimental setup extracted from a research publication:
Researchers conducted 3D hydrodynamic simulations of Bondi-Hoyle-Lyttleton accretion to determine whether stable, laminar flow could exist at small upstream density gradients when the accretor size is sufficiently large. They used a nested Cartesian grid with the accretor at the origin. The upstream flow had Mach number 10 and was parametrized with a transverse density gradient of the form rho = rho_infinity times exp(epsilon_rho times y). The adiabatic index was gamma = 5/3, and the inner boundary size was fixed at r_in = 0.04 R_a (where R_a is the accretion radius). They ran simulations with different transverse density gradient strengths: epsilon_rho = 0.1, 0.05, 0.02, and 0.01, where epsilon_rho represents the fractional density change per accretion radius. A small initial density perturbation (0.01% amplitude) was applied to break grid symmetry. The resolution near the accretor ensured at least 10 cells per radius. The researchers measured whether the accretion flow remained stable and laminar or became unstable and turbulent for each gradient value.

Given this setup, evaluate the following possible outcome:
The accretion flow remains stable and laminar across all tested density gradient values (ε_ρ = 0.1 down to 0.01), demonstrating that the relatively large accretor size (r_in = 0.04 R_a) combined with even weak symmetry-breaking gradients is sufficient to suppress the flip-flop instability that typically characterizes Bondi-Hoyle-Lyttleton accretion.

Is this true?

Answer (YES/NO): NO